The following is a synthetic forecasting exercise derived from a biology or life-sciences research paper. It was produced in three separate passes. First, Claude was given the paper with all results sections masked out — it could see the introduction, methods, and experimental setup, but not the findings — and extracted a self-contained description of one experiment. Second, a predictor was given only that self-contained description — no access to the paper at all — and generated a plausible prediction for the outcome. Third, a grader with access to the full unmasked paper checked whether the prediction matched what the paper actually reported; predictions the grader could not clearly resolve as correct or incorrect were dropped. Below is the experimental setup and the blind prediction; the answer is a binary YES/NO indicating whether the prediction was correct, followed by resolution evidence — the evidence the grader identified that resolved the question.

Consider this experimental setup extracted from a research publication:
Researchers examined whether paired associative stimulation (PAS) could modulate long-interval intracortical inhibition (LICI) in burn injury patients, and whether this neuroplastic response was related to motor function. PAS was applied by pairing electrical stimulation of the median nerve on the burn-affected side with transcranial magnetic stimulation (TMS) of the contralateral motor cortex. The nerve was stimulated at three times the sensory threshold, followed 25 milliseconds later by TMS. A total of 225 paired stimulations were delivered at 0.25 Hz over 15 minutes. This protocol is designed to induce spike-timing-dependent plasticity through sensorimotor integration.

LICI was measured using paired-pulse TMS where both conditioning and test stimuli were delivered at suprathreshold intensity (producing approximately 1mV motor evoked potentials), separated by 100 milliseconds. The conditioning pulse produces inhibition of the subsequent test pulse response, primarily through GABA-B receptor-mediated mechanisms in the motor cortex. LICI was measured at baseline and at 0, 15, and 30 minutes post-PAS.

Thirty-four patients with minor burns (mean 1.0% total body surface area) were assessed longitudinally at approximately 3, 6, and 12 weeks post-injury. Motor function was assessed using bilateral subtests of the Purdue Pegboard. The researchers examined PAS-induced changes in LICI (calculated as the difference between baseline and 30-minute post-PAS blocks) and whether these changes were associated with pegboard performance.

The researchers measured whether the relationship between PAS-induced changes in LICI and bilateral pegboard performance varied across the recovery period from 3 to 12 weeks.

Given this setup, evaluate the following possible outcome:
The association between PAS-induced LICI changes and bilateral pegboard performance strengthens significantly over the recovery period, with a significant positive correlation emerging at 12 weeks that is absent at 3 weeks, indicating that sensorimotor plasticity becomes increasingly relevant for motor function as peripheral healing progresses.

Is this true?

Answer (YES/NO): NO